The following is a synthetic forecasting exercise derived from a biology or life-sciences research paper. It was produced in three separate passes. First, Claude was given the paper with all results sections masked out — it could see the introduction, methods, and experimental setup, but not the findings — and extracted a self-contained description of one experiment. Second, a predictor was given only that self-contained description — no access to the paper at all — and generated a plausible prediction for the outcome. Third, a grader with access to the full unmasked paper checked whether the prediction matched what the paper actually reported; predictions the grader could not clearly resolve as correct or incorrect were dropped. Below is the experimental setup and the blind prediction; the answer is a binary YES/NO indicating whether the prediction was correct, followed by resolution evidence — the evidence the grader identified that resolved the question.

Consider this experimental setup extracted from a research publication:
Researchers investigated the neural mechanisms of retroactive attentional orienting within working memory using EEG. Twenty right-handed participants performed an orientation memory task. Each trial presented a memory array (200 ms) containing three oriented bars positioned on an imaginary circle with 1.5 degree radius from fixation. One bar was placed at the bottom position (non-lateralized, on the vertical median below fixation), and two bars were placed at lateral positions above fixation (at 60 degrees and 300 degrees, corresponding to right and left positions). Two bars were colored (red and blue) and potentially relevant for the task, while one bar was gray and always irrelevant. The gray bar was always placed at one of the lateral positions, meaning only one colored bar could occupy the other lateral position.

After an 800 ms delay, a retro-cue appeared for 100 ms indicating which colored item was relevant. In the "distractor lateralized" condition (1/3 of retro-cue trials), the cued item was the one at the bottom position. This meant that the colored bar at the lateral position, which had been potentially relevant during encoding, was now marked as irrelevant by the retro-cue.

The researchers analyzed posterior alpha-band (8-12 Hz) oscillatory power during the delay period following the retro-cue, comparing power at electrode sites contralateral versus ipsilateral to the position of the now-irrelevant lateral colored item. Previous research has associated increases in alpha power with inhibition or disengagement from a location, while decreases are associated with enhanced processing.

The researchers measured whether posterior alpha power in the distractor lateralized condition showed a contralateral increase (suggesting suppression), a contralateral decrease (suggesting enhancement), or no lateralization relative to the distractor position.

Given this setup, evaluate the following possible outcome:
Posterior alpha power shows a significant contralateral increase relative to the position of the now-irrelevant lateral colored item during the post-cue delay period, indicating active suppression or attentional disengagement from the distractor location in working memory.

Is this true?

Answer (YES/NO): YES